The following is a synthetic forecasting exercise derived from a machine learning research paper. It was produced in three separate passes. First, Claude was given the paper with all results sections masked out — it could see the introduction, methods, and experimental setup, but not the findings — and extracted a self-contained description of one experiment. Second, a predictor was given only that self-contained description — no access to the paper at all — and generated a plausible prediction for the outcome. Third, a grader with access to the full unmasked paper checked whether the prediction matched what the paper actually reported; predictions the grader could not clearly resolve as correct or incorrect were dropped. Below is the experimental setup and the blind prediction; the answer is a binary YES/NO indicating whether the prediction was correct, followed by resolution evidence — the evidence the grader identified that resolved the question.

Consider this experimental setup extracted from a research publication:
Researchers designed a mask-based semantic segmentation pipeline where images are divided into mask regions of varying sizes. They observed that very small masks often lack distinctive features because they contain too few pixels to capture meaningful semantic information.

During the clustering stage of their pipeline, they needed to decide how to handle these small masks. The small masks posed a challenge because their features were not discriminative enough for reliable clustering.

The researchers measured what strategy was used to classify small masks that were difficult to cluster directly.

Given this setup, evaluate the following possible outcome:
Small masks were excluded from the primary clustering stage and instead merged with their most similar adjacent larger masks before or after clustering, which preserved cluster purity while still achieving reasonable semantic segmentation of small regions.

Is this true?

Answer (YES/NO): NO